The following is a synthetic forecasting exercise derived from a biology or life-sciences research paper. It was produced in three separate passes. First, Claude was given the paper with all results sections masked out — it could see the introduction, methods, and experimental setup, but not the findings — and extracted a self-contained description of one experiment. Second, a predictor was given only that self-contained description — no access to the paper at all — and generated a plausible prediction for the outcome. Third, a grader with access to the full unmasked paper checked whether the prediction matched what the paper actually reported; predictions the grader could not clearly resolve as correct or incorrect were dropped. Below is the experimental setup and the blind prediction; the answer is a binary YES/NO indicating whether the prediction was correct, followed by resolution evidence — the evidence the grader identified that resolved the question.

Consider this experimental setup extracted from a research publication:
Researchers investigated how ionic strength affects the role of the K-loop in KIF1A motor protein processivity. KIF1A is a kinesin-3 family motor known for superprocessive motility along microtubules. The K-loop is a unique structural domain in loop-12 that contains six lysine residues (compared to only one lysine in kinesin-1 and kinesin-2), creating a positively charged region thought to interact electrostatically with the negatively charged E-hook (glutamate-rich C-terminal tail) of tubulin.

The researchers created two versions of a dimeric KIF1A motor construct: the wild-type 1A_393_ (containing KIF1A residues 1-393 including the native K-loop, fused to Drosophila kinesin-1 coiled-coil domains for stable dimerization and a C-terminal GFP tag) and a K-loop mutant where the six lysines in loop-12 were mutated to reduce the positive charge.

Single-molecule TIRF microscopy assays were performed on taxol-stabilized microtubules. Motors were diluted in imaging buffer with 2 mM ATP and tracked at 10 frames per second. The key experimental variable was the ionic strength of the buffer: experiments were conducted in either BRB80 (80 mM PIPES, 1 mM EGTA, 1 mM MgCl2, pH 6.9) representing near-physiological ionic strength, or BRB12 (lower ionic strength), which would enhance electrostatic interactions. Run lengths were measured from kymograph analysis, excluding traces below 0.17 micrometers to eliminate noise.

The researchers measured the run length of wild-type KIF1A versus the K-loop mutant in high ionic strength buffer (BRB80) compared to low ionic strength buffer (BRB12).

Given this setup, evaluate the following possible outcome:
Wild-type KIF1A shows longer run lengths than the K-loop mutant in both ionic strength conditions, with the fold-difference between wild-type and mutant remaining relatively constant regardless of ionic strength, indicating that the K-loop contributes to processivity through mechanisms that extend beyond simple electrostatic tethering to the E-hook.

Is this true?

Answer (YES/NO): NO